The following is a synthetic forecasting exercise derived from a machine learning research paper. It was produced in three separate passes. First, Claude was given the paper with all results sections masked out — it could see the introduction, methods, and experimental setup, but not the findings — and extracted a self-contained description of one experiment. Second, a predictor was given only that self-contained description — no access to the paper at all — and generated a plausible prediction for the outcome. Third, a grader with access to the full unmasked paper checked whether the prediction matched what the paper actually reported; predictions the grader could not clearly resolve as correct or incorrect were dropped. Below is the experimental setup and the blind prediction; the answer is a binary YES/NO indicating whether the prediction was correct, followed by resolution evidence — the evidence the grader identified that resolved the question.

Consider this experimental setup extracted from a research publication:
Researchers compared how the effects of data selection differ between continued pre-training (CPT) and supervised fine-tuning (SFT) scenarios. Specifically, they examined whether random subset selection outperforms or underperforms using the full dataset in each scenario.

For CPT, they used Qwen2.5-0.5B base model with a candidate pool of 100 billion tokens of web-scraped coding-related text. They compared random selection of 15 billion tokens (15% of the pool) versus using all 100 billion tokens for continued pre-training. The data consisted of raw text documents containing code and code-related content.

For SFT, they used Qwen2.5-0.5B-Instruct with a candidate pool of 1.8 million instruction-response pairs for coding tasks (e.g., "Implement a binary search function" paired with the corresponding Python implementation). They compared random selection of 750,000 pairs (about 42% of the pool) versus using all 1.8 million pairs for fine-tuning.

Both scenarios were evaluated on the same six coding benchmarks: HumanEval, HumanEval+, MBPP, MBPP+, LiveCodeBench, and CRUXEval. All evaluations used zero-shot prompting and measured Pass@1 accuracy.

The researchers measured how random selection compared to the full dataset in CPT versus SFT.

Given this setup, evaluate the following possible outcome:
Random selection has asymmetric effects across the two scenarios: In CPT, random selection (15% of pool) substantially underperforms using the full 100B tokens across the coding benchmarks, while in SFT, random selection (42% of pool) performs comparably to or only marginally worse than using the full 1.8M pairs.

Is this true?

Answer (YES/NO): NO